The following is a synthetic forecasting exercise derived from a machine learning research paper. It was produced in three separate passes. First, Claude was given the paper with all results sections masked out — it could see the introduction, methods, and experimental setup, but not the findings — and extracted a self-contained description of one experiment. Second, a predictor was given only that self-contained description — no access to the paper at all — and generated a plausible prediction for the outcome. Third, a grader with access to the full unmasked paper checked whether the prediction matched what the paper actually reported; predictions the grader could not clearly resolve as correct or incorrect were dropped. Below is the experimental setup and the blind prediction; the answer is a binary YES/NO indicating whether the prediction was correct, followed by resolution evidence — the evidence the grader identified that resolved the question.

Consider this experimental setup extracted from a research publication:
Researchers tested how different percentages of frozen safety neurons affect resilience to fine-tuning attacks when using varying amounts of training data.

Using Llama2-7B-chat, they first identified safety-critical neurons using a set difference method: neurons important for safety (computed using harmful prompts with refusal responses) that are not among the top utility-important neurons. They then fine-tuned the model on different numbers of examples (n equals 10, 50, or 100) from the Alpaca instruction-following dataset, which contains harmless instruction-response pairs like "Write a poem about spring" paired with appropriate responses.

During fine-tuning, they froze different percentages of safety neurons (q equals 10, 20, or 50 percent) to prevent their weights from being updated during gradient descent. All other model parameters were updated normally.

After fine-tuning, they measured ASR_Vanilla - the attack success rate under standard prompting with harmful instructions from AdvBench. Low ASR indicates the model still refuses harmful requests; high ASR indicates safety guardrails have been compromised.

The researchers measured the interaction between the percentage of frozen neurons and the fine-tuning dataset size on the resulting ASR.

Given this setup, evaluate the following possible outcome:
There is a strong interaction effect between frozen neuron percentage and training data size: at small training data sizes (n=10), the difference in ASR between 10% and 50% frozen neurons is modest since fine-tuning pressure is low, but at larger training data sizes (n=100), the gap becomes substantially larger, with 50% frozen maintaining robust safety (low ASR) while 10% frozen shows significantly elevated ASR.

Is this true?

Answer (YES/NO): NO